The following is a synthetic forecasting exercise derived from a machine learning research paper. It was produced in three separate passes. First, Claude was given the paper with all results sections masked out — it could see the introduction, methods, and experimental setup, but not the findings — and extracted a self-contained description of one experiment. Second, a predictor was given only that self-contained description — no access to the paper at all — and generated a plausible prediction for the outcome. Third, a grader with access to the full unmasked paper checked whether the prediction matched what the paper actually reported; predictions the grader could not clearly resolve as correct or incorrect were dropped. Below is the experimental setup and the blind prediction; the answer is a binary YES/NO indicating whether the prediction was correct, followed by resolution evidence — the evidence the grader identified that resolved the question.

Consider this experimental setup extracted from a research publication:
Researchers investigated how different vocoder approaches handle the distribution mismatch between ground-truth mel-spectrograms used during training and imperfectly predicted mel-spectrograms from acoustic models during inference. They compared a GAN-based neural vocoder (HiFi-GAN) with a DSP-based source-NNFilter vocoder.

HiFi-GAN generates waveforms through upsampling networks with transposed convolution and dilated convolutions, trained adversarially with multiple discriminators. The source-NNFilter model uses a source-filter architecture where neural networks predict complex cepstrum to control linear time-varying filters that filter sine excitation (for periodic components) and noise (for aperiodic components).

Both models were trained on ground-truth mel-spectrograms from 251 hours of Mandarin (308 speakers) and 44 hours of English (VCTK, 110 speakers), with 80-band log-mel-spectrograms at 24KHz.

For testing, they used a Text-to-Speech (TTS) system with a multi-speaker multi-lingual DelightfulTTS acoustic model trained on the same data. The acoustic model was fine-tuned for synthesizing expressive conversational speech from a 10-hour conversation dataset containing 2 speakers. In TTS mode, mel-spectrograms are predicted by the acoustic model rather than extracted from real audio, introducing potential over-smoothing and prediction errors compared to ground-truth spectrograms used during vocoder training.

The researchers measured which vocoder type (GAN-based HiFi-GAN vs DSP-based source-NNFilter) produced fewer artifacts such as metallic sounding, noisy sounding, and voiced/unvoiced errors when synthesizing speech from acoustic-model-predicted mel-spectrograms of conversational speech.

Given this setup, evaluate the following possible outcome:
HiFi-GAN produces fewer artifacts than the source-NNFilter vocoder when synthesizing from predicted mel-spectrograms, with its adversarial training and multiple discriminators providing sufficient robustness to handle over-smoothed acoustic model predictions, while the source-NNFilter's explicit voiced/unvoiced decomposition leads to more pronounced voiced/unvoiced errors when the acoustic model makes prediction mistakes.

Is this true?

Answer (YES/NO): NO